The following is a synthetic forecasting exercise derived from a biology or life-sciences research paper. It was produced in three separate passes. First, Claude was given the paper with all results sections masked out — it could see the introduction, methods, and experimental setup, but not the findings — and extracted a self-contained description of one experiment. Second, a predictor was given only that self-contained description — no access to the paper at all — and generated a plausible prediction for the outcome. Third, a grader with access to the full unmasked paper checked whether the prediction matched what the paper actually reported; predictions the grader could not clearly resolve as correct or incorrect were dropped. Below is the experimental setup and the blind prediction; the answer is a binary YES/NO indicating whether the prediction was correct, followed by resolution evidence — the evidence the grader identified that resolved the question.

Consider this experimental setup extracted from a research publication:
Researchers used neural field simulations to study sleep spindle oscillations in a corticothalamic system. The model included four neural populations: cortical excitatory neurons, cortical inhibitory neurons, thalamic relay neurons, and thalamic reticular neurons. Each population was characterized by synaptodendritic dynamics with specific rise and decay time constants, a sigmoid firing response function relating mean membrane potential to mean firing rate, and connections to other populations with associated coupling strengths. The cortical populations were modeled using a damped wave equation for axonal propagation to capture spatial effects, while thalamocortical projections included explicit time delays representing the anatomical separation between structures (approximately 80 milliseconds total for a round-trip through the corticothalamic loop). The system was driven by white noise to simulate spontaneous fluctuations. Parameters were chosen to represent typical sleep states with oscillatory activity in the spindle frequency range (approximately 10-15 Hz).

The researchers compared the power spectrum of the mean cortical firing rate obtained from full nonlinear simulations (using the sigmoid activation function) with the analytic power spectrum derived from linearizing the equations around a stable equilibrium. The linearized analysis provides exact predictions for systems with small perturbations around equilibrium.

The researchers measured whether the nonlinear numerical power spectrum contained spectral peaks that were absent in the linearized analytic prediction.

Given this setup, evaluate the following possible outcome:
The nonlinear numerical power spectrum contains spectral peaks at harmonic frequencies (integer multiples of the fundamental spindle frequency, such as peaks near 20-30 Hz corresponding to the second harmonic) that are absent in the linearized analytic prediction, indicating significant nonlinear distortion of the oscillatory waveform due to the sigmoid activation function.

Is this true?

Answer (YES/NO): YES